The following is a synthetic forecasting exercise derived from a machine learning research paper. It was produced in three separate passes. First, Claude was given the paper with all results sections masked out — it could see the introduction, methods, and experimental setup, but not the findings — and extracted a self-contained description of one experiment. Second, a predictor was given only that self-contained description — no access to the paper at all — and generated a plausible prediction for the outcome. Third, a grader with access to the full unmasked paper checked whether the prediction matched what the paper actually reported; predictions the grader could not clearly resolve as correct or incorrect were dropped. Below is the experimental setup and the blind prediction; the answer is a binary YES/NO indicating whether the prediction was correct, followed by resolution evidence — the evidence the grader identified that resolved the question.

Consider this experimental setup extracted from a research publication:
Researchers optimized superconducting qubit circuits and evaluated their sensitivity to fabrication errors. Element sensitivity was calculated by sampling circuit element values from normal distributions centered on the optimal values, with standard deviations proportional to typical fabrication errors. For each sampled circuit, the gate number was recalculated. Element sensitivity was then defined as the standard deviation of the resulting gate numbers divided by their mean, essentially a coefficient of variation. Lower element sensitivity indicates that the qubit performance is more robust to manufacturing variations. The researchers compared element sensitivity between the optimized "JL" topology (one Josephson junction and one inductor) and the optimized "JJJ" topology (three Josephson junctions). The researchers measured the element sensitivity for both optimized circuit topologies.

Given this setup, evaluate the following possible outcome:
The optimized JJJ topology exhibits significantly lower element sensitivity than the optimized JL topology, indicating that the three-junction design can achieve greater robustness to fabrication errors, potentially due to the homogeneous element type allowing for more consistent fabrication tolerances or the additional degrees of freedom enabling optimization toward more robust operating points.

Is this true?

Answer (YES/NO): YES